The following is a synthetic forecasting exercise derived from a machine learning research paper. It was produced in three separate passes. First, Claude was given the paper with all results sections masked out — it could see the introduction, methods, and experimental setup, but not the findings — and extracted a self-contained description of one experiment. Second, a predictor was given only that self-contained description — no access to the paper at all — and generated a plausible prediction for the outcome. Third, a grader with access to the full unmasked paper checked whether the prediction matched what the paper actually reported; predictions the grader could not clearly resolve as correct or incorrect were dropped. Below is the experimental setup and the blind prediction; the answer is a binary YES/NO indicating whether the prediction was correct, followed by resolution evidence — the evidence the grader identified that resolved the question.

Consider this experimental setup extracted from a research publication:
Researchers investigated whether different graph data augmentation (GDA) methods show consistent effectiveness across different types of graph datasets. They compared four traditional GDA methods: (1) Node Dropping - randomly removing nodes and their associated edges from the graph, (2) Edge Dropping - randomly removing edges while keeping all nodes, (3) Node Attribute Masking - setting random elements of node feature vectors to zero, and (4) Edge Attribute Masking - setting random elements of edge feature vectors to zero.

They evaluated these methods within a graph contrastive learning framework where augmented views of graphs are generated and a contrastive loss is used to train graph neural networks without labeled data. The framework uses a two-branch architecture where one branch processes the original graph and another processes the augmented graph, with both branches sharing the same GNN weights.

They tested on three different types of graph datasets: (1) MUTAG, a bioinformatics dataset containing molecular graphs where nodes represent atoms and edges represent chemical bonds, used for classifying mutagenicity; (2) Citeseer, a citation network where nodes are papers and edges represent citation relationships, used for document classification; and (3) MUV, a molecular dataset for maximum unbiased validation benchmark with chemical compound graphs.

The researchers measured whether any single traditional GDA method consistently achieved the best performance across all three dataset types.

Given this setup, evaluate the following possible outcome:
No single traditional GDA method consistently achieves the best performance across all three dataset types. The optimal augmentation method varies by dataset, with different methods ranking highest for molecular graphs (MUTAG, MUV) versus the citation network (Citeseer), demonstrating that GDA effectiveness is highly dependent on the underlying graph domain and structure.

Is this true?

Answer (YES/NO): YES